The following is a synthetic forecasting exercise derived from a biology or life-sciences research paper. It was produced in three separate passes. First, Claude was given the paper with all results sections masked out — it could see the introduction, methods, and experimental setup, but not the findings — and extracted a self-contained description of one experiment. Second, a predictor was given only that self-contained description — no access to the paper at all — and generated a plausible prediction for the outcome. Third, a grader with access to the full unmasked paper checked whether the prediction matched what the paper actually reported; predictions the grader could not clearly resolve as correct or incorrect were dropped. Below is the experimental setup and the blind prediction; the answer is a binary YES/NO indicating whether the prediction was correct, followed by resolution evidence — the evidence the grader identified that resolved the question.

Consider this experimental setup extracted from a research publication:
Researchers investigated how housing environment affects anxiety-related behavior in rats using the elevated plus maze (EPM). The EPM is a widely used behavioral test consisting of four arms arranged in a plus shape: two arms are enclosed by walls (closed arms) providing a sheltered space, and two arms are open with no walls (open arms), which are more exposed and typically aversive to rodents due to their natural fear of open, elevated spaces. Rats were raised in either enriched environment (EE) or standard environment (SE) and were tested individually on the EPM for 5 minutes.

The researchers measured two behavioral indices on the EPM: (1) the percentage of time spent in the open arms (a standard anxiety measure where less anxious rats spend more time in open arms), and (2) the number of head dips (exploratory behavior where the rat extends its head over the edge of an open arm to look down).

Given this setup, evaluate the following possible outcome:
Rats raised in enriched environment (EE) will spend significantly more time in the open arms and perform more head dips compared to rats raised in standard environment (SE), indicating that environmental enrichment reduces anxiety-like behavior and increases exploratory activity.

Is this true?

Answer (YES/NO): NO